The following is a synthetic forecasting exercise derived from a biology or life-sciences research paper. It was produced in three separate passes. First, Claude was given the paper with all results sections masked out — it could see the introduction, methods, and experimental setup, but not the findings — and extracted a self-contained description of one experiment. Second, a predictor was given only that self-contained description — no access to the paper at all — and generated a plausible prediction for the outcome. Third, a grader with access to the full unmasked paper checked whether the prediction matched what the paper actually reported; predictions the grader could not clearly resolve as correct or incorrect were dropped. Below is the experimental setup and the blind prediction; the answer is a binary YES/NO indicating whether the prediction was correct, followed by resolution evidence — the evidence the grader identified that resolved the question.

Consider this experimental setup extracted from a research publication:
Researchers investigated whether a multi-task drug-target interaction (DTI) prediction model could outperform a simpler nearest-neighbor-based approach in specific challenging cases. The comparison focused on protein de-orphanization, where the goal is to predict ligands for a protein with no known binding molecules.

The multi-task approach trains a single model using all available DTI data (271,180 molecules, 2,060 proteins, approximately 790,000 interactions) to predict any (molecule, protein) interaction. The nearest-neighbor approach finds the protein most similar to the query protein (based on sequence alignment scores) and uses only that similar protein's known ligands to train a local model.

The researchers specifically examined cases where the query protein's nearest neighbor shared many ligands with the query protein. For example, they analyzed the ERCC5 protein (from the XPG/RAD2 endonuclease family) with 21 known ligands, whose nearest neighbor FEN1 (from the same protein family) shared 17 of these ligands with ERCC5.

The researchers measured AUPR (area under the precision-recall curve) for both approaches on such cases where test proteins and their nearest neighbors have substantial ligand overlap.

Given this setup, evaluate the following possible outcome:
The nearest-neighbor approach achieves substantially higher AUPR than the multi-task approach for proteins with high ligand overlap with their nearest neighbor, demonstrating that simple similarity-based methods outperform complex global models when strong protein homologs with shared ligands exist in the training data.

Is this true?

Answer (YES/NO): YES